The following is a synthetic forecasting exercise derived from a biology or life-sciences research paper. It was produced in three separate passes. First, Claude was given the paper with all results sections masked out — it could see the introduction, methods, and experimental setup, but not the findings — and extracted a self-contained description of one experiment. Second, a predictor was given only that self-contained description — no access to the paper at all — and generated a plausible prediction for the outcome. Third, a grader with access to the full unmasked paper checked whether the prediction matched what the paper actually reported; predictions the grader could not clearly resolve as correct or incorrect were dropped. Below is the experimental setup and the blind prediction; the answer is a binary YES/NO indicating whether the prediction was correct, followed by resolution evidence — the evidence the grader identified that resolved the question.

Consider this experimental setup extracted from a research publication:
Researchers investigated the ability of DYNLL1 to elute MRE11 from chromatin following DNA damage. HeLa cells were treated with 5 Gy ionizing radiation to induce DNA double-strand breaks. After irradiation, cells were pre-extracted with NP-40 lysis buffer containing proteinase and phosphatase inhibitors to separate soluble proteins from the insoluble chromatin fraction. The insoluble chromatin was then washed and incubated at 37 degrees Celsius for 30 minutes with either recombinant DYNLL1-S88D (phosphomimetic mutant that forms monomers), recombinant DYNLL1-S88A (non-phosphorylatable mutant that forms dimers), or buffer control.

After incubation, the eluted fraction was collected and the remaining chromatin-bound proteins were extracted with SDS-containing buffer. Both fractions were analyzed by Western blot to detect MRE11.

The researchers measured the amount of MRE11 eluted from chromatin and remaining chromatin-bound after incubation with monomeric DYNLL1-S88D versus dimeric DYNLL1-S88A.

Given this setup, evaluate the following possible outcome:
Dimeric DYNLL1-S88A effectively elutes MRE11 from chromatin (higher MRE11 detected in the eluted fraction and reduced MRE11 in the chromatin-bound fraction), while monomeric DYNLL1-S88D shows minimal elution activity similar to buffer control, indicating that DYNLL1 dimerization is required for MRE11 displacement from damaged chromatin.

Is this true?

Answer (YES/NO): NO